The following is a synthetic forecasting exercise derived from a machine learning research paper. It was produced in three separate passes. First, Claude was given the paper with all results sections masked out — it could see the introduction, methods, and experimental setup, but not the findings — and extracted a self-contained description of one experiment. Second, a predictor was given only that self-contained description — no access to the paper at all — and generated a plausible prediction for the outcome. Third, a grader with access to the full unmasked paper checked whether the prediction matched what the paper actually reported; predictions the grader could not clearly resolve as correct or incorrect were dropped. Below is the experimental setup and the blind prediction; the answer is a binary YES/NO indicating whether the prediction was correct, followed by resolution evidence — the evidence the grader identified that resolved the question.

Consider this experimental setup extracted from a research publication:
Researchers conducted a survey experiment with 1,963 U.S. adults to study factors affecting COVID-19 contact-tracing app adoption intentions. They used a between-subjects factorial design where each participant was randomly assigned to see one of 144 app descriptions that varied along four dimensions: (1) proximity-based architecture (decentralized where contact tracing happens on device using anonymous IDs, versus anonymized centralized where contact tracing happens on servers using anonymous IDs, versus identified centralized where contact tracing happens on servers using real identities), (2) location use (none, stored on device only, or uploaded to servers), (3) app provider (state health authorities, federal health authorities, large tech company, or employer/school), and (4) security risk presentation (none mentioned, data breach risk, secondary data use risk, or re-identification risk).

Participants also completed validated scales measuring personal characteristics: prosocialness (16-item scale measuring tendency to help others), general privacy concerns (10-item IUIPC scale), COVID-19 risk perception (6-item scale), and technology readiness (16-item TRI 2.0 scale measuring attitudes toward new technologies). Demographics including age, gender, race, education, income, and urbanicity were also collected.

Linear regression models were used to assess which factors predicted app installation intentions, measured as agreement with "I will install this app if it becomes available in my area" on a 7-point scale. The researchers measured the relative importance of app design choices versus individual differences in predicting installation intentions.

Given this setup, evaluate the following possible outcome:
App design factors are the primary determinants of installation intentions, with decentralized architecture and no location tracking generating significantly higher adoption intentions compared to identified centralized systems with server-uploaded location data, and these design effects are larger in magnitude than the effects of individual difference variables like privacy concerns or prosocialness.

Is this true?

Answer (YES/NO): NO